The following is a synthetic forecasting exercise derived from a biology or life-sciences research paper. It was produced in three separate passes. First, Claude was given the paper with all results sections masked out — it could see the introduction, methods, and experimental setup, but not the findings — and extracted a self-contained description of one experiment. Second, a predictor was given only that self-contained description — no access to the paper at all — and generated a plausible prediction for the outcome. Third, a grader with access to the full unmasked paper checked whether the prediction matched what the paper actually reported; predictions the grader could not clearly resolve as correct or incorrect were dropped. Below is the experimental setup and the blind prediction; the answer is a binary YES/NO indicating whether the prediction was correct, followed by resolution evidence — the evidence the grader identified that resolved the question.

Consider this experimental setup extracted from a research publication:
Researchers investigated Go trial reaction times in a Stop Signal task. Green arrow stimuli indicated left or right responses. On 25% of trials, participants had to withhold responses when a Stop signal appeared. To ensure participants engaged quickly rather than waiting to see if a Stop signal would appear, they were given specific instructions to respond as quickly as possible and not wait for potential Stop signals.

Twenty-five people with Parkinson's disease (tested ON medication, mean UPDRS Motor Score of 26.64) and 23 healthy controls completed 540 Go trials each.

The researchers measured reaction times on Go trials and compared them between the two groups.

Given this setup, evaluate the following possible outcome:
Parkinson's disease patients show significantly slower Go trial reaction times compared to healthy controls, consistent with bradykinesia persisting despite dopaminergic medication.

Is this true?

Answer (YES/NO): NO